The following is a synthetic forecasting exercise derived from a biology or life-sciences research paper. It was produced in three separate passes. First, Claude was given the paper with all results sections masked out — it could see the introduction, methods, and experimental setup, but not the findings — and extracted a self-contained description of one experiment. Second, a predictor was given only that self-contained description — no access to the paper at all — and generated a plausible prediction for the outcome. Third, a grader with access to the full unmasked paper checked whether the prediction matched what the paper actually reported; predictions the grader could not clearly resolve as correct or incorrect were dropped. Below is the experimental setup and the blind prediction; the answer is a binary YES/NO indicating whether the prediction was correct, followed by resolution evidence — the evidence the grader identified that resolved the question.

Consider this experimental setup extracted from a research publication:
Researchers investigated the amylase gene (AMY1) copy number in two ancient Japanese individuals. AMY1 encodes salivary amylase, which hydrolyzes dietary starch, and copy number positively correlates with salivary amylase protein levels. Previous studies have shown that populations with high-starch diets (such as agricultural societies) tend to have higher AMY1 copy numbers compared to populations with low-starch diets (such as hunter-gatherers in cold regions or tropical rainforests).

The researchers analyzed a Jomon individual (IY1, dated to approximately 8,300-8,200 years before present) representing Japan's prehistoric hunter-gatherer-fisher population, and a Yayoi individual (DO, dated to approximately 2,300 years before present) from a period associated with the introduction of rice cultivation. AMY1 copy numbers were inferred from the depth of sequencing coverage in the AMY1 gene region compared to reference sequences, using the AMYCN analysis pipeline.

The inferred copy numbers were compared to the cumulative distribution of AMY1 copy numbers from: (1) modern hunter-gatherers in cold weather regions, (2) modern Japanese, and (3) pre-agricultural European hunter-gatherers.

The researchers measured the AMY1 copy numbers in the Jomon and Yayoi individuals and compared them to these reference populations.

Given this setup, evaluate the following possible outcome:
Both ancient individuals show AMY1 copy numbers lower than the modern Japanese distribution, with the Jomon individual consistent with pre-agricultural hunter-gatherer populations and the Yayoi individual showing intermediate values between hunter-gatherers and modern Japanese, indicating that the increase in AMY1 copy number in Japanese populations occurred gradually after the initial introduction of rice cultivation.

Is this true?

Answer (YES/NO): NO